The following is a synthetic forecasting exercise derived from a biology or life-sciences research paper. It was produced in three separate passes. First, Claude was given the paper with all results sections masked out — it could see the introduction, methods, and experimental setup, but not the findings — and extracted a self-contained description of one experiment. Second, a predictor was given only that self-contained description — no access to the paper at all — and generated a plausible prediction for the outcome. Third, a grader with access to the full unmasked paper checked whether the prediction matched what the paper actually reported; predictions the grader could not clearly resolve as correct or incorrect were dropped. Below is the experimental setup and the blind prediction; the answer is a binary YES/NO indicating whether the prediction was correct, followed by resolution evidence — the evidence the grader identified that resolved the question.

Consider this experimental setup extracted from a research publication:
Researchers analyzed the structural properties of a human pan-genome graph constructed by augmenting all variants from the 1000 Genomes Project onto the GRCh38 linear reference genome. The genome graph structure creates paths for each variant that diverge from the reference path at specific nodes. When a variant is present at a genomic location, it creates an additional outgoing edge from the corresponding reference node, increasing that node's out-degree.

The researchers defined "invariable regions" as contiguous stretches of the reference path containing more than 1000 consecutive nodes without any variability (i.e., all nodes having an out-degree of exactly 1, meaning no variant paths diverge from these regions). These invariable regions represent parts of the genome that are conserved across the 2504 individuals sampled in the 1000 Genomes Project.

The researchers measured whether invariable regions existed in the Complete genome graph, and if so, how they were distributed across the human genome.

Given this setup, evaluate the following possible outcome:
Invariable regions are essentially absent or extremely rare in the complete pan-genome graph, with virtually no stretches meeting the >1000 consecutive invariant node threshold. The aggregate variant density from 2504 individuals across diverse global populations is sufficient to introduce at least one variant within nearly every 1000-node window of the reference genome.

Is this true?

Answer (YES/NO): NO